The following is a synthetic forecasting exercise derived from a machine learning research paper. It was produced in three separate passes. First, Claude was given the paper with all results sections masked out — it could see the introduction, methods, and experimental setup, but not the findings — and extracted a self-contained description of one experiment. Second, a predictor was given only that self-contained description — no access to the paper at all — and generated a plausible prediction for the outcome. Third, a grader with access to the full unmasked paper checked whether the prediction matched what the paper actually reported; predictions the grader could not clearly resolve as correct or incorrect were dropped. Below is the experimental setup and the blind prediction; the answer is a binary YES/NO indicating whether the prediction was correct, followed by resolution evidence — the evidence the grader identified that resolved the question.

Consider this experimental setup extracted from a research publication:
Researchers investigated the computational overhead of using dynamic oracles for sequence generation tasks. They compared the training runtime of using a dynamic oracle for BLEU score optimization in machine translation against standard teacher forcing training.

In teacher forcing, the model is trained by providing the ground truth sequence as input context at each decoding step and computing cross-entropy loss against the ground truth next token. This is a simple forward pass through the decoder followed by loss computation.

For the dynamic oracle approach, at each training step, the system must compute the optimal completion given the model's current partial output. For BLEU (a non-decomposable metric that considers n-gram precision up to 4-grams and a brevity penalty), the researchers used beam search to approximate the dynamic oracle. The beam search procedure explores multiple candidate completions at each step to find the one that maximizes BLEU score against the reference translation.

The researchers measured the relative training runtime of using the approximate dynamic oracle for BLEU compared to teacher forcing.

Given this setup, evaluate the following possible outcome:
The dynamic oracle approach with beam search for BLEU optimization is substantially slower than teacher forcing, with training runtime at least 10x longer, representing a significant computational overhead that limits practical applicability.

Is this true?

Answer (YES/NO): NO